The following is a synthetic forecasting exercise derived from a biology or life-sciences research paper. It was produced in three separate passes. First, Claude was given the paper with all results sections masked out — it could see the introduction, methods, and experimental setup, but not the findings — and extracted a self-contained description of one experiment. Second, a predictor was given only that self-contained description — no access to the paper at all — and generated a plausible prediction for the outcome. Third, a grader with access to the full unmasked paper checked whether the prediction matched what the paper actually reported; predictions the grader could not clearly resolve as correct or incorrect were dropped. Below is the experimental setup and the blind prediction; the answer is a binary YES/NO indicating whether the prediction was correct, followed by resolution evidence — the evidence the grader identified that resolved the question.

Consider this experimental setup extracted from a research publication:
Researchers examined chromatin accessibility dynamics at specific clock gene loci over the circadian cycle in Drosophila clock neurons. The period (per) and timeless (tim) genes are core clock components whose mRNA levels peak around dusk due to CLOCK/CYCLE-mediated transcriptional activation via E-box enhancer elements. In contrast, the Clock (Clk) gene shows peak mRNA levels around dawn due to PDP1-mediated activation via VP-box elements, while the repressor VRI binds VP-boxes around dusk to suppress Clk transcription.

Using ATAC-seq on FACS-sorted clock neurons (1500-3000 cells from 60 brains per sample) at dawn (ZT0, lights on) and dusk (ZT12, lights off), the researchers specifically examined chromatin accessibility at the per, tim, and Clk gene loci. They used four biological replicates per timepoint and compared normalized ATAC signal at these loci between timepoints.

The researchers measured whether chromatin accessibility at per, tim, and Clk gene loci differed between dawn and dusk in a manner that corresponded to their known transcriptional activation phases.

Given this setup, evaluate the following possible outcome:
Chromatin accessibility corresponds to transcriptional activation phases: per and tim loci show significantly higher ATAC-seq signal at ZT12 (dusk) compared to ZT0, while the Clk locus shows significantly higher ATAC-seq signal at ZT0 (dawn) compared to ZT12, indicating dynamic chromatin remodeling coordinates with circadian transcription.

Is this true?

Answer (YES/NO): YES